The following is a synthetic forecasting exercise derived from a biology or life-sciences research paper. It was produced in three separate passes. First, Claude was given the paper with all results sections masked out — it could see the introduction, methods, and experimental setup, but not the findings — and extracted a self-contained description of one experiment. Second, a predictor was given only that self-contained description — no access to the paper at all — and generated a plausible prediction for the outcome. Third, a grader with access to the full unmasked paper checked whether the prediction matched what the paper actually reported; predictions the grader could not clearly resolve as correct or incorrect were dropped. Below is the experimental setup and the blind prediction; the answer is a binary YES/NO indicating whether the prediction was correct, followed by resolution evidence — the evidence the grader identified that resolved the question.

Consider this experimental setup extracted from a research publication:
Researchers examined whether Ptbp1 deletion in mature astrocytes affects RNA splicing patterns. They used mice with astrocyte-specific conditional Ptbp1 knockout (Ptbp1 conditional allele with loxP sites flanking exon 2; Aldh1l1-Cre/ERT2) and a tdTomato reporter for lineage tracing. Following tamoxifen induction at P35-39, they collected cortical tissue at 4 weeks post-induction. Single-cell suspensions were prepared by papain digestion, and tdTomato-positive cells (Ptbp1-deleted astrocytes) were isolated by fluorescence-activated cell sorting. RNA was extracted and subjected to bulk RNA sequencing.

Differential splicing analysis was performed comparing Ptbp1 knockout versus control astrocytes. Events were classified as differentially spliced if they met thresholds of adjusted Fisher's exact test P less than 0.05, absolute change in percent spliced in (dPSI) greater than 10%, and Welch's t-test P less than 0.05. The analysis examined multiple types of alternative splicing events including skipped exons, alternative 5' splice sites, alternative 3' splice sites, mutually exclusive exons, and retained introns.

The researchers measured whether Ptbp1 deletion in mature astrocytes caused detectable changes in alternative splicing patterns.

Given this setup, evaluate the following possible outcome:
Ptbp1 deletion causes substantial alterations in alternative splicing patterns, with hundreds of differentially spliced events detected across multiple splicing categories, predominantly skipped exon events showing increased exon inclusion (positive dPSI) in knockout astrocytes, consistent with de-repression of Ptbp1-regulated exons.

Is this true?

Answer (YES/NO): NO